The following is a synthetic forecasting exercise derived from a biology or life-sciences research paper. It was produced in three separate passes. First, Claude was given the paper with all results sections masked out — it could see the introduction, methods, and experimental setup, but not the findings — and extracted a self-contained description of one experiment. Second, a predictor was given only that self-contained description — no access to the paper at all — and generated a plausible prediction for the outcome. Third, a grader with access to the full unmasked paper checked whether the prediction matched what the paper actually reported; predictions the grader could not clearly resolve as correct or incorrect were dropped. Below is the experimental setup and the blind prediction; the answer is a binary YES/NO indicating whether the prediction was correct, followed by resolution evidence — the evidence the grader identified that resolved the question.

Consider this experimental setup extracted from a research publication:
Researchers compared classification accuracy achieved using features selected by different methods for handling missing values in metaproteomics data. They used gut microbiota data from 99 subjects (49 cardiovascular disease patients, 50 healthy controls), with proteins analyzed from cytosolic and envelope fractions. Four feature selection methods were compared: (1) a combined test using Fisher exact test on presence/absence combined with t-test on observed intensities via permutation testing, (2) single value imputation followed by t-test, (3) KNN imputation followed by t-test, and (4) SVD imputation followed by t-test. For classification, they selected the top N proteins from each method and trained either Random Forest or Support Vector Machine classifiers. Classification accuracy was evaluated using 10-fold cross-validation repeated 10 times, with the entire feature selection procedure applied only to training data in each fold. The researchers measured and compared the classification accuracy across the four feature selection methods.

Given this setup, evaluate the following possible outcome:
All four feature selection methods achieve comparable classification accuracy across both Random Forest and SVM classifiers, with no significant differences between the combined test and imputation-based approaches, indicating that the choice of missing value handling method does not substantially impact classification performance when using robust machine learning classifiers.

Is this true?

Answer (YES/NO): YES